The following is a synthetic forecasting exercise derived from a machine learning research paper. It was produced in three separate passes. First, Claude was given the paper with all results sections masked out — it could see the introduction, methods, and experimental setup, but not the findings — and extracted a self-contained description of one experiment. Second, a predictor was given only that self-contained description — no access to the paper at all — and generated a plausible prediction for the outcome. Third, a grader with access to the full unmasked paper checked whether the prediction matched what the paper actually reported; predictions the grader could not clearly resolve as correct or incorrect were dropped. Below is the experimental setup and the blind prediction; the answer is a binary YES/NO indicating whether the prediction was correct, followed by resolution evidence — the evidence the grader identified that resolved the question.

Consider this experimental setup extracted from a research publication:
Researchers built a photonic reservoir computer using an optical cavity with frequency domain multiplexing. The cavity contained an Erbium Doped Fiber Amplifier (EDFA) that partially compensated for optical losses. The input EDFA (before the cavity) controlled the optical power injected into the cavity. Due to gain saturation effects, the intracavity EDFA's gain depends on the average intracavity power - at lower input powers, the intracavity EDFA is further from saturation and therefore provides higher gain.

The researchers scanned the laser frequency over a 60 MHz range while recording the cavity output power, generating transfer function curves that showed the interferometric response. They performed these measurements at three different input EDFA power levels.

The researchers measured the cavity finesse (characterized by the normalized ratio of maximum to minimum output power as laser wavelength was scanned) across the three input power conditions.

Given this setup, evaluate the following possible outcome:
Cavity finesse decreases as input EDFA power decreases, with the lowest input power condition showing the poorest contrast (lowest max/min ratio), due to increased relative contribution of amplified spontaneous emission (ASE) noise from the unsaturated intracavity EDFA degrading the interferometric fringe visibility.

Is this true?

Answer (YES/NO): NO